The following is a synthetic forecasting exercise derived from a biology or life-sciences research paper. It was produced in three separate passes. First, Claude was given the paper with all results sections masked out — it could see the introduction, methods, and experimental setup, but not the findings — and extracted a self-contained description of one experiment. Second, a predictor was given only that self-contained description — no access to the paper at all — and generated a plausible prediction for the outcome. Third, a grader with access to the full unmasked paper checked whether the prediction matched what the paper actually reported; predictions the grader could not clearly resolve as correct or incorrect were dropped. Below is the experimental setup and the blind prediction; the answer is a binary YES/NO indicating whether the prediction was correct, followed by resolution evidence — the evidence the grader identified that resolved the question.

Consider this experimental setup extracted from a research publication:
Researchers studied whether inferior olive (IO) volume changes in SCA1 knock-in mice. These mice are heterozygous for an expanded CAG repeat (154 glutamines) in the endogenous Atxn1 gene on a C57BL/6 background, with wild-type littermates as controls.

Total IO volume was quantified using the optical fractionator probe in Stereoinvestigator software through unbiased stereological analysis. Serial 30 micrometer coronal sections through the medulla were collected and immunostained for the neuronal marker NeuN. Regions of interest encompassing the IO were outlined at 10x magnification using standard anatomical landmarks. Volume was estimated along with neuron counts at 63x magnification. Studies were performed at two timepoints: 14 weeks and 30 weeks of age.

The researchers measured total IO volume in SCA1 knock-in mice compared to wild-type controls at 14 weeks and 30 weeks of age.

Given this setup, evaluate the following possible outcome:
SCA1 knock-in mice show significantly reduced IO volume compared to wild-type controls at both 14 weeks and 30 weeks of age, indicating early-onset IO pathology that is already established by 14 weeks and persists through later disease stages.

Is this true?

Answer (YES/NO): NO